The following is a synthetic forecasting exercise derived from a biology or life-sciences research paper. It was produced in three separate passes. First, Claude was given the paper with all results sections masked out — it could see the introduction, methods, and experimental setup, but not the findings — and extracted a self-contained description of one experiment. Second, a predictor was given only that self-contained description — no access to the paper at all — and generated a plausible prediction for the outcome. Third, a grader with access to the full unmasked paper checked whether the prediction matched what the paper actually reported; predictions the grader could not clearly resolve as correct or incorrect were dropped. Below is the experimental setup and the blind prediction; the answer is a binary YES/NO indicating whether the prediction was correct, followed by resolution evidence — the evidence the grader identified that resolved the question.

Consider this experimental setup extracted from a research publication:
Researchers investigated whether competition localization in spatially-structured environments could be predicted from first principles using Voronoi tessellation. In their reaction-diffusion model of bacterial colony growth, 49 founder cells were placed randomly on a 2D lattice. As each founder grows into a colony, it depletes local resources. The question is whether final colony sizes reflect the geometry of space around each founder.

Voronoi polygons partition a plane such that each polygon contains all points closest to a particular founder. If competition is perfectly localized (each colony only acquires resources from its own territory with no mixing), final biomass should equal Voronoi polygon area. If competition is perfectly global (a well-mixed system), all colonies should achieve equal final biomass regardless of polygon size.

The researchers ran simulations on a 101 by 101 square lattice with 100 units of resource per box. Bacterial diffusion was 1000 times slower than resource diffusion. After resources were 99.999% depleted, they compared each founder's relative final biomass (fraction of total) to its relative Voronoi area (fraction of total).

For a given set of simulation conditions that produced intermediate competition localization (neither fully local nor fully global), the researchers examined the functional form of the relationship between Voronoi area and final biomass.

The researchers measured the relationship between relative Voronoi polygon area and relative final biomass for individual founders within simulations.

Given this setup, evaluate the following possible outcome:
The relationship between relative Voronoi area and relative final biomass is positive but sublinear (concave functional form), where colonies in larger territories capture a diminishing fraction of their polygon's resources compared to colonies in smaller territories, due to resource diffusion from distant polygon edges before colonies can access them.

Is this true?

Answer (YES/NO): NO